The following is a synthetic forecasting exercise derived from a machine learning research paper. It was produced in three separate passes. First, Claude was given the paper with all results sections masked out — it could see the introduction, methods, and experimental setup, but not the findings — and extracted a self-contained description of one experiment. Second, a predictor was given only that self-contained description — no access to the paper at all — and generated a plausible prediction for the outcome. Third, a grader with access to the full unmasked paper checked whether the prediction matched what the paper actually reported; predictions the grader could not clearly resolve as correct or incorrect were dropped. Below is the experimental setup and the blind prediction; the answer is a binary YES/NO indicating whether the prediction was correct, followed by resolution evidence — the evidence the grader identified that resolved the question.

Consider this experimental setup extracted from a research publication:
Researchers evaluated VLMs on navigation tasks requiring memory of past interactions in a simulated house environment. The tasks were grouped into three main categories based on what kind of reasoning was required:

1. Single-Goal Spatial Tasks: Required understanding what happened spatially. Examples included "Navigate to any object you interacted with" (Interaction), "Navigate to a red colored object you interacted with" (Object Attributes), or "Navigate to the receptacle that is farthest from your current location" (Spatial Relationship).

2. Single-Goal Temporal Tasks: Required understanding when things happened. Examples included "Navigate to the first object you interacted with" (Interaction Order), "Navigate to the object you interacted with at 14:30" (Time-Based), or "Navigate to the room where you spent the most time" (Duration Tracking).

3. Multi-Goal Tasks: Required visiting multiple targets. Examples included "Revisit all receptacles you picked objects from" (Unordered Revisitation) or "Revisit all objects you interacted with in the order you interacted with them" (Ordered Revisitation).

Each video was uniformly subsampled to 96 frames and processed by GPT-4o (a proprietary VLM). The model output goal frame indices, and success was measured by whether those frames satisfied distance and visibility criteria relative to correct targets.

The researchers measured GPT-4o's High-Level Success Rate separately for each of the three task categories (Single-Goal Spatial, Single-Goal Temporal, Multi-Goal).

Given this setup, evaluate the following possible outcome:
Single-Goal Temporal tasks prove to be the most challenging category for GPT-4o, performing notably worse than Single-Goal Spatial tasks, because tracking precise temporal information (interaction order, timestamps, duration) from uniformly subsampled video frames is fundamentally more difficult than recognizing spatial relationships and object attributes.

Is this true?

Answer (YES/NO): NO